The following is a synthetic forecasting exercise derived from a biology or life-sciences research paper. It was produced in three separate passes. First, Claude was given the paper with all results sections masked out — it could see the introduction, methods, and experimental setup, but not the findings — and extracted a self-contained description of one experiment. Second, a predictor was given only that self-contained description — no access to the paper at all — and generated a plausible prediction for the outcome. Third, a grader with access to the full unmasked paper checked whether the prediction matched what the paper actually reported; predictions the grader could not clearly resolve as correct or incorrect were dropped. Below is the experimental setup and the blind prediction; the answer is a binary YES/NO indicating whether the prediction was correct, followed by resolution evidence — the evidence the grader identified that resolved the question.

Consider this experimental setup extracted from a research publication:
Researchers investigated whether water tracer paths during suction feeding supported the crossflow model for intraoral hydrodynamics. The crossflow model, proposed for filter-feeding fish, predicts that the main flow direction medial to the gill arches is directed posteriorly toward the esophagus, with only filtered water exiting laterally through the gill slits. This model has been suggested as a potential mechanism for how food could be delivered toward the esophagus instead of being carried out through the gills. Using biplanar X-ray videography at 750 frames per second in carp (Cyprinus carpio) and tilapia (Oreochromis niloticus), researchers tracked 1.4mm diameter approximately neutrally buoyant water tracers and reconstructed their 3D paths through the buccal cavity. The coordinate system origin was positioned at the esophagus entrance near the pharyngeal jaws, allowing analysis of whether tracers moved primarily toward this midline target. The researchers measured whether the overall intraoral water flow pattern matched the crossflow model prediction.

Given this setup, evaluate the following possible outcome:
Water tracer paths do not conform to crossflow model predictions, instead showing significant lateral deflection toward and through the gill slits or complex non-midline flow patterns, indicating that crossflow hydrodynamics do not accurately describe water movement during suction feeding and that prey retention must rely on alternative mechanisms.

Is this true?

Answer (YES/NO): YES